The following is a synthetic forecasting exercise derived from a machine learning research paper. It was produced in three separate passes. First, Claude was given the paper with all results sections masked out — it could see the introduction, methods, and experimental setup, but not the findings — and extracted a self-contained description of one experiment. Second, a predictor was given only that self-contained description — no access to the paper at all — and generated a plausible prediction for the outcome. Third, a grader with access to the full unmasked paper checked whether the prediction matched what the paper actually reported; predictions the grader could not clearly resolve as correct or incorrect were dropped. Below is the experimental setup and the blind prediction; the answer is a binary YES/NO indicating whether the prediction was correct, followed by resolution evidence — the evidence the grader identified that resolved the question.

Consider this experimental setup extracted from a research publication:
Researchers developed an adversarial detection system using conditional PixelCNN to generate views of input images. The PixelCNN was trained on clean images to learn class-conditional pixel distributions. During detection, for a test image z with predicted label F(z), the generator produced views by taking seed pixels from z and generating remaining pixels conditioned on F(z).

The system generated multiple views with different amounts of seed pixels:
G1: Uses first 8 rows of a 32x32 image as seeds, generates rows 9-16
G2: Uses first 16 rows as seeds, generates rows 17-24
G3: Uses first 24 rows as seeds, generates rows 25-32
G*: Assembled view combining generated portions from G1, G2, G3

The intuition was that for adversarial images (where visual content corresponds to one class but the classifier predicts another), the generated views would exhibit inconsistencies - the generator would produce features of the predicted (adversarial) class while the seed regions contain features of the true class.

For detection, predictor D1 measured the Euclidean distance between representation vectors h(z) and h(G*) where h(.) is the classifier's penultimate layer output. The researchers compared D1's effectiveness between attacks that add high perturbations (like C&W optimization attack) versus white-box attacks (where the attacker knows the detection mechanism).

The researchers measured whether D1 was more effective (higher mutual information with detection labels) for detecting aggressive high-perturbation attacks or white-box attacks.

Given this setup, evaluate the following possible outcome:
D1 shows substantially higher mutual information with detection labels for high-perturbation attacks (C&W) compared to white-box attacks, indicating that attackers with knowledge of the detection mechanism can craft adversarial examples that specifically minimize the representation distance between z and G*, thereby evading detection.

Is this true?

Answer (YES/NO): NO